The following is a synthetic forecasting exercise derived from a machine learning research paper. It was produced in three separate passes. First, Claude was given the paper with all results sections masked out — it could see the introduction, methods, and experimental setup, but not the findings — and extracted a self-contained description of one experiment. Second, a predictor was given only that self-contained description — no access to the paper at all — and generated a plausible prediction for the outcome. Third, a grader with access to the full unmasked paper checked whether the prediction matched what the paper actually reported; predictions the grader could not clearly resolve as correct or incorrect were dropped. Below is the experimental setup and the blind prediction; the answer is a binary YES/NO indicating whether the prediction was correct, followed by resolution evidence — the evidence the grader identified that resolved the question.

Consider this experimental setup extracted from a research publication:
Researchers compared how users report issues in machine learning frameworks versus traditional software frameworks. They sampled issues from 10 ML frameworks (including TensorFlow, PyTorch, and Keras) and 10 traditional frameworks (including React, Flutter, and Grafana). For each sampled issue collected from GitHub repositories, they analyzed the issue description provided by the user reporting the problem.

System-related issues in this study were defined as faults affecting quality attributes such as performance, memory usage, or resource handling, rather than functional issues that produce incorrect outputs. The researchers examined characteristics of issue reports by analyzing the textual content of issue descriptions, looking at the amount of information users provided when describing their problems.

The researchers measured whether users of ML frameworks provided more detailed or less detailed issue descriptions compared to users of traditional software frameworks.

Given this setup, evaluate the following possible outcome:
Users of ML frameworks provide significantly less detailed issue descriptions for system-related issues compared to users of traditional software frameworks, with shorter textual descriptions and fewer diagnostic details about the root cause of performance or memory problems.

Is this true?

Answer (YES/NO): NO